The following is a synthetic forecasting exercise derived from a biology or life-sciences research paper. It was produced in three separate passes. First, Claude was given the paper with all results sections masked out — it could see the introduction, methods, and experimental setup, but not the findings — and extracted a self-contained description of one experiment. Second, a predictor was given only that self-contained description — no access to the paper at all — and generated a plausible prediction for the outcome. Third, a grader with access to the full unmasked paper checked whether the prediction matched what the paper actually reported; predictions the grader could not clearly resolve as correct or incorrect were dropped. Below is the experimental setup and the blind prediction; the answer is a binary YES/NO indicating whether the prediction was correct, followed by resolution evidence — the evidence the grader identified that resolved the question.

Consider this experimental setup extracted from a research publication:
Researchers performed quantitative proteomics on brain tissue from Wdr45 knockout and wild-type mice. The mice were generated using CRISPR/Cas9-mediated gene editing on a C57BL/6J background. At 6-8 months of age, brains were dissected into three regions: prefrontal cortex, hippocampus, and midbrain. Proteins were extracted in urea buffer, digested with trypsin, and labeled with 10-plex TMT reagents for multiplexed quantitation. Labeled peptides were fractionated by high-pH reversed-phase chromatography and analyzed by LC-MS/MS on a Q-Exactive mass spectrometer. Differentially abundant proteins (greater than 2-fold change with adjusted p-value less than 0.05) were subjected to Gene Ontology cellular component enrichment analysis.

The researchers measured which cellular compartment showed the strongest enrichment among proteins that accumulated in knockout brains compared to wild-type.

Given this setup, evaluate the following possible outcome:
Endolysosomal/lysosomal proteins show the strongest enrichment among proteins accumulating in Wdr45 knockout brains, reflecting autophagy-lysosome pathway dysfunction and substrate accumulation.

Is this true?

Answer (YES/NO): NO